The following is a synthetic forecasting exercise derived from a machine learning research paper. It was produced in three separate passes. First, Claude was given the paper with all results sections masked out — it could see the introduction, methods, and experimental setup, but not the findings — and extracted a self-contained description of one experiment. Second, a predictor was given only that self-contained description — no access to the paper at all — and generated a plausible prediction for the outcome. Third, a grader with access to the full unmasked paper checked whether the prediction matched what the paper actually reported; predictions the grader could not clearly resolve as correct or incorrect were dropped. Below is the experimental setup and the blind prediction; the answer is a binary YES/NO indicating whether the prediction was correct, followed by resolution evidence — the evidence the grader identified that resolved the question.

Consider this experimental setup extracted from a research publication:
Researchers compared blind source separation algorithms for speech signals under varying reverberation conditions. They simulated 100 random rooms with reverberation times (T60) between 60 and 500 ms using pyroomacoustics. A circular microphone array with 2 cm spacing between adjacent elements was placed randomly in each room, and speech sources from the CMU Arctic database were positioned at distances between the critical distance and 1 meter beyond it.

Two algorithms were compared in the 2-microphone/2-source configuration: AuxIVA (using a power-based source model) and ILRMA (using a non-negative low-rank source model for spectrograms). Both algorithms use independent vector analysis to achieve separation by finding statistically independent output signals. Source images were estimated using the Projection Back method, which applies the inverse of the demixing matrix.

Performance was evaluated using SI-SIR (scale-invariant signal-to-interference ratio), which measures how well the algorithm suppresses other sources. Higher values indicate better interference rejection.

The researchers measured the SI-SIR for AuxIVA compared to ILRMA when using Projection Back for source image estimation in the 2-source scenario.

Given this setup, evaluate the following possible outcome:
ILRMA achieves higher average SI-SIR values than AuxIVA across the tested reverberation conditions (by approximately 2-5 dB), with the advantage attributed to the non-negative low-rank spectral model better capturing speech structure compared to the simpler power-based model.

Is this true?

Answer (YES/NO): NO